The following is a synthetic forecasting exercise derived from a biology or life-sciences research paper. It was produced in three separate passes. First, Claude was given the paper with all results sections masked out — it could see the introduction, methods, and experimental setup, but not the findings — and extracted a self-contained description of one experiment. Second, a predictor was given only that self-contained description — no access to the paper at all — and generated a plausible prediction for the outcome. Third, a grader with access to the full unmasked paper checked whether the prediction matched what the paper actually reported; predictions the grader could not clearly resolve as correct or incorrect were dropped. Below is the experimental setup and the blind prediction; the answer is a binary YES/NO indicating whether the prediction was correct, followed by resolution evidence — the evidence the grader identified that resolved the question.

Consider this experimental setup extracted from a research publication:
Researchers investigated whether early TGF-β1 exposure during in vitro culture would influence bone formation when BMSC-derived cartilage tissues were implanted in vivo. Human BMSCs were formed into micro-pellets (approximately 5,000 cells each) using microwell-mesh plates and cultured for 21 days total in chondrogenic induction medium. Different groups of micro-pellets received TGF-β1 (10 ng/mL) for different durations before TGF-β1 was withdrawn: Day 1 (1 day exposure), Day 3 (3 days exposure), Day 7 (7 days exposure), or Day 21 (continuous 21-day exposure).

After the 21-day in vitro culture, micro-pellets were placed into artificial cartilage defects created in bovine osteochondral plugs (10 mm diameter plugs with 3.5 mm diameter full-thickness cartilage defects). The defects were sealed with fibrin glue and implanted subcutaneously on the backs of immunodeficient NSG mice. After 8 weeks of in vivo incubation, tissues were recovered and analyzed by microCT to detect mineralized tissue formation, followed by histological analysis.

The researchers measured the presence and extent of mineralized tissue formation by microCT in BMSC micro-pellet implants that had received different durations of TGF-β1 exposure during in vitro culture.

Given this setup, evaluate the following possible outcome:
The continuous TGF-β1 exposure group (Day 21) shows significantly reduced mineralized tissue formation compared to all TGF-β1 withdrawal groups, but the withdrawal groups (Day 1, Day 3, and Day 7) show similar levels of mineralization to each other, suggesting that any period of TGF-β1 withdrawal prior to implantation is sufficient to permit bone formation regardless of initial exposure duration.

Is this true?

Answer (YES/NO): NO